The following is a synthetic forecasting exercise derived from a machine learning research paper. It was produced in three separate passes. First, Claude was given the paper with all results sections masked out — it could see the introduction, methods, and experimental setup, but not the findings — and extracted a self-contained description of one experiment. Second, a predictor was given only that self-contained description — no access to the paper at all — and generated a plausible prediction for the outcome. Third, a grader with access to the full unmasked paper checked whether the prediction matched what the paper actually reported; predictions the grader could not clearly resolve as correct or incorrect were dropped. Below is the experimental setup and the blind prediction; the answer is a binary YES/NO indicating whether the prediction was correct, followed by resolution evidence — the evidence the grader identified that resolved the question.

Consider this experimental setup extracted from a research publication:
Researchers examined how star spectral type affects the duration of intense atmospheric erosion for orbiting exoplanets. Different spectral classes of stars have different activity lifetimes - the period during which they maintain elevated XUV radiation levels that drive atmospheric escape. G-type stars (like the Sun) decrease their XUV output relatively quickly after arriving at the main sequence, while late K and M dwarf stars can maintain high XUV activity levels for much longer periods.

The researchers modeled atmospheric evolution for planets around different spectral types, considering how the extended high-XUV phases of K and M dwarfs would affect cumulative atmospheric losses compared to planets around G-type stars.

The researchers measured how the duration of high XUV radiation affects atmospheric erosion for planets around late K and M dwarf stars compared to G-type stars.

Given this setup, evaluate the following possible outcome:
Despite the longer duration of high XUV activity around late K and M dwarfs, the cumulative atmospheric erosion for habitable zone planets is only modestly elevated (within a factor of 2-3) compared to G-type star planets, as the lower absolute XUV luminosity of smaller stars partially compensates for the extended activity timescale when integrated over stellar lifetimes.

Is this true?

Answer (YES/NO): NO